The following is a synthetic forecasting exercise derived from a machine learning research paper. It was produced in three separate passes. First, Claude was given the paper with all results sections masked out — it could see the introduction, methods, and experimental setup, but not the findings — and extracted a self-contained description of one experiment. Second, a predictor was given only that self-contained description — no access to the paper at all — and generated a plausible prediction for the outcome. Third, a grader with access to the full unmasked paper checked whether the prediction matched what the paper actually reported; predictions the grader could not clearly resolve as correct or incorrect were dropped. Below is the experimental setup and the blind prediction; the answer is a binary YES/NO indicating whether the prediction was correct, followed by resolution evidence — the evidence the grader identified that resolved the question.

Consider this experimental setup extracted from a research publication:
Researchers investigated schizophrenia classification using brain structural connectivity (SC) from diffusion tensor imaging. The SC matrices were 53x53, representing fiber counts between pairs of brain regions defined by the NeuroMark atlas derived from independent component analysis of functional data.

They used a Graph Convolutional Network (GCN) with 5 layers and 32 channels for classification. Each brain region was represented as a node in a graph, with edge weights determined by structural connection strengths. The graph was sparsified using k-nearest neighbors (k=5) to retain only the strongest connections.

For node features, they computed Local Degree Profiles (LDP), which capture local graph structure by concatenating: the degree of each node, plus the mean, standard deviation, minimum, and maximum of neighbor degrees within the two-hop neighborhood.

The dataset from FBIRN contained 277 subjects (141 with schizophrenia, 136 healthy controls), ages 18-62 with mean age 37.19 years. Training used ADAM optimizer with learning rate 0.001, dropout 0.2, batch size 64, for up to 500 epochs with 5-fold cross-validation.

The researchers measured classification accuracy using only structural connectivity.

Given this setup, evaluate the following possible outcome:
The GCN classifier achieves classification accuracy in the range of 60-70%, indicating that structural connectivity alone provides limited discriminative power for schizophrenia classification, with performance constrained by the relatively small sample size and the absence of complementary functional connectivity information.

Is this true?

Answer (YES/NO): YES